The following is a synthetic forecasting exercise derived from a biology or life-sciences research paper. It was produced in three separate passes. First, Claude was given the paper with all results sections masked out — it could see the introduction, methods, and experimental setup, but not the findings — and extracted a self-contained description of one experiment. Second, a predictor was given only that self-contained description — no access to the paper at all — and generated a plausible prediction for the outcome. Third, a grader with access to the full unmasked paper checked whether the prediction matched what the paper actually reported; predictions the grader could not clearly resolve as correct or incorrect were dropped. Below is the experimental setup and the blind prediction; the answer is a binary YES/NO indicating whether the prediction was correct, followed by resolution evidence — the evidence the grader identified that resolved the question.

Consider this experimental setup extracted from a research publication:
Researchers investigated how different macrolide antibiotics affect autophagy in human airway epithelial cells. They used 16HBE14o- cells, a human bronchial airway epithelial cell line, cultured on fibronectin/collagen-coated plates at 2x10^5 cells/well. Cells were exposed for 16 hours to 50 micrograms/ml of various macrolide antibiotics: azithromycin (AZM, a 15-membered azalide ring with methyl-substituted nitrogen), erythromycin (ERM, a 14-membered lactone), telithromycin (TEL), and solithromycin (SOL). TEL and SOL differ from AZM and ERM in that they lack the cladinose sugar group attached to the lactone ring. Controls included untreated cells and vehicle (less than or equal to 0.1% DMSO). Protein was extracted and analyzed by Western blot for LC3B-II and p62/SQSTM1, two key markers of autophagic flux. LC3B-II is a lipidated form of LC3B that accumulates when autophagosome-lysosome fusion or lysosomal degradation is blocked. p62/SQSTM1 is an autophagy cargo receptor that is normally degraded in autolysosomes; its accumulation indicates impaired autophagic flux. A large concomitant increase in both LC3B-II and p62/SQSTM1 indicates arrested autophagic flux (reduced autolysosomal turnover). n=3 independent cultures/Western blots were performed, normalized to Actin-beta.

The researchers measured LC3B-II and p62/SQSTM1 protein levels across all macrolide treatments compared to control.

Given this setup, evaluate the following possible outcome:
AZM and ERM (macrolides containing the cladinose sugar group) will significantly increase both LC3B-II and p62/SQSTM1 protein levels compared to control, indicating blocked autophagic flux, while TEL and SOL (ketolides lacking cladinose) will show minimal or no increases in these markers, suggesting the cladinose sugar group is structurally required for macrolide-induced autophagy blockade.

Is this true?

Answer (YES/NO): NO